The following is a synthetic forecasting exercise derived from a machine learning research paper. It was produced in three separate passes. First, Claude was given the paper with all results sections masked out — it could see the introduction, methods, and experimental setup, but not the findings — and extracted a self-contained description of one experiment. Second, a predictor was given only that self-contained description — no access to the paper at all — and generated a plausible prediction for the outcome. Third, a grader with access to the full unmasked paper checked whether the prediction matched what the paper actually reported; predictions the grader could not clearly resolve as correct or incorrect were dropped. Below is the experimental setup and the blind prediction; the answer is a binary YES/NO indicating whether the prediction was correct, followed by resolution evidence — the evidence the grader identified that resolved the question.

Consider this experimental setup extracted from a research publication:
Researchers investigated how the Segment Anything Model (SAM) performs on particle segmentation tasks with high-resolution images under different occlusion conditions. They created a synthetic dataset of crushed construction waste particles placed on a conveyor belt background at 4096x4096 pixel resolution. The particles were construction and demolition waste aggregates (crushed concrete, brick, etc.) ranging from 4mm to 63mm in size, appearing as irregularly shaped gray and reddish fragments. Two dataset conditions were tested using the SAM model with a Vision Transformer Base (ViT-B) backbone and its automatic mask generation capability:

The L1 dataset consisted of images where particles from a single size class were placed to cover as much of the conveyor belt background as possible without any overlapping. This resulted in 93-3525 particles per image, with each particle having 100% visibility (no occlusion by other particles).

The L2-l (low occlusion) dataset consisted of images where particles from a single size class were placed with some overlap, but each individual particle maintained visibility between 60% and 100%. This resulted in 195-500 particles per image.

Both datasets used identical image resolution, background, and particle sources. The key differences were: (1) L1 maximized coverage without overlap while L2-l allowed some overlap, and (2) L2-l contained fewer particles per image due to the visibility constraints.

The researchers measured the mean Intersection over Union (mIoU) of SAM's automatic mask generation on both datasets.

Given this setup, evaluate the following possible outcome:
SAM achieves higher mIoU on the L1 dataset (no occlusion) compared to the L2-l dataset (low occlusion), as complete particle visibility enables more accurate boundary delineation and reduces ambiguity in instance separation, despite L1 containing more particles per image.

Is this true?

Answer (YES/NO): NO